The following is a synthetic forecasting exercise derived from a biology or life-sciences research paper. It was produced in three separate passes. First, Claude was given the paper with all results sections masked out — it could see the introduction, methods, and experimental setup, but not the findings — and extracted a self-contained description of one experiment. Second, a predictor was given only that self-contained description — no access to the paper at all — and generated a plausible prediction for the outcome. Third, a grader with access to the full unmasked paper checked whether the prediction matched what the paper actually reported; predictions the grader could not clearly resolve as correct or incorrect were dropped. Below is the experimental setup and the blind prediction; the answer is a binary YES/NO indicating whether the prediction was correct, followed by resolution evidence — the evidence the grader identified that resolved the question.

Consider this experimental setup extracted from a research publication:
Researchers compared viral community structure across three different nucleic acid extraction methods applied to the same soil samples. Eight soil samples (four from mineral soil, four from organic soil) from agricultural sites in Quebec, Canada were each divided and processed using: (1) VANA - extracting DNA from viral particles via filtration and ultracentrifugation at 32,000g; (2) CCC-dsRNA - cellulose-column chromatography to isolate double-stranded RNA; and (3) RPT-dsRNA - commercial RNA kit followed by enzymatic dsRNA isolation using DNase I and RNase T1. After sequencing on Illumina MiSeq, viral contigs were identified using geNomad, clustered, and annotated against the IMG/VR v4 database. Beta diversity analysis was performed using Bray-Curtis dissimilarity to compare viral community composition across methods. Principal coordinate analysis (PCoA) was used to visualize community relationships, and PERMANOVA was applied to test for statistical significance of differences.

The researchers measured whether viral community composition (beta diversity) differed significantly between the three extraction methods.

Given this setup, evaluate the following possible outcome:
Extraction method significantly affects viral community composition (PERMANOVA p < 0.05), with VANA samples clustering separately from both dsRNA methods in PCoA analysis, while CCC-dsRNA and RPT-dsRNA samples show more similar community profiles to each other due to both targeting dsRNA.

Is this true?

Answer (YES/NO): YES